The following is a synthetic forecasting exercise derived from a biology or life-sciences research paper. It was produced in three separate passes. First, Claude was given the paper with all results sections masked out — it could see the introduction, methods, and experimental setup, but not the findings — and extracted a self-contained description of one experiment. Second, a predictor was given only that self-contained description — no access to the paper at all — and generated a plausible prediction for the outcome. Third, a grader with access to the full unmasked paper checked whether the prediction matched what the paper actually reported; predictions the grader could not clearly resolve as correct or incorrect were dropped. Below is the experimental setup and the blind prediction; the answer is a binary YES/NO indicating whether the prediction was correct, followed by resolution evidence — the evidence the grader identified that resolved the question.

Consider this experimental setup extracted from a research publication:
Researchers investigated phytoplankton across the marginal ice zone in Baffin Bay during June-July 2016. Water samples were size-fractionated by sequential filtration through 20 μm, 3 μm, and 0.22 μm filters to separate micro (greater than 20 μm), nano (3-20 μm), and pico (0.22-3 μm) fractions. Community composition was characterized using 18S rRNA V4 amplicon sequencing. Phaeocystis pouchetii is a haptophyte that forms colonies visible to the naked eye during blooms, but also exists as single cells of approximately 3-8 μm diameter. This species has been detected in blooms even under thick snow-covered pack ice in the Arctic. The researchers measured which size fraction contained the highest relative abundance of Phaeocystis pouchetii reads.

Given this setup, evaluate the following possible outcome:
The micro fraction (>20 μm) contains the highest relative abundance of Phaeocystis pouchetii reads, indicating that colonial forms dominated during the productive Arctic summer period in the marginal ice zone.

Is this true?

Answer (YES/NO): YES